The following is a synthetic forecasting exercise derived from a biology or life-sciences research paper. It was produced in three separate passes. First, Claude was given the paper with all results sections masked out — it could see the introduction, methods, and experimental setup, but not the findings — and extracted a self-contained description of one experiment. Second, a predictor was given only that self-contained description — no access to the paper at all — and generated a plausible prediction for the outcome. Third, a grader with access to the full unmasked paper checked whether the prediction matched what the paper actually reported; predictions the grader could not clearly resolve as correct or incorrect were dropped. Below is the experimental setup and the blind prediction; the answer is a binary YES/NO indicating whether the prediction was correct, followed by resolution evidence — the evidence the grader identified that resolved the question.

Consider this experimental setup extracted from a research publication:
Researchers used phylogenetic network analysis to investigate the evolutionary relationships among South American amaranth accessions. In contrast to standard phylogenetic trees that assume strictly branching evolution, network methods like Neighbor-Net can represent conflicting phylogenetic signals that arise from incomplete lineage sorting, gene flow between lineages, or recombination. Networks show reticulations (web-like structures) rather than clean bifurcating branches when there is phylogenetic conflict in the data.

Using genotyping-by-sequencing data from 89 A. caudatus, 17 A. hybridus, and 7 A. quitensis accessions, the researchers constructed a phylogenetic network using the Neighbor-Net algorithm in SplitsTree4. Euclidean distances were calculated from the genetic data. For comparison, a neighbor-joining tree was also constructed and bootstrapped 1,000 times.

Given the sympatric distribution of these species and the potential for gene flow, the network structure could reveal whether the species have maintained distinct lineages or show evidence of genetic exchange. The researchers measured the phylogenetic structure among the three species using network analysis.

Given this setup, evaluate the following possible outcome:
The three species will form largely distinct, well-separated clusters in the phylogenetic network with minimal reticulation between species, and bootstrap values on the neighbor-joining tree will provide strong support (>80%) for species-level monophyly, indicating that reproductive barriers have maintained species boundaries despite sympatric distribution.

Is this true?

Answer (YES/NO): NO